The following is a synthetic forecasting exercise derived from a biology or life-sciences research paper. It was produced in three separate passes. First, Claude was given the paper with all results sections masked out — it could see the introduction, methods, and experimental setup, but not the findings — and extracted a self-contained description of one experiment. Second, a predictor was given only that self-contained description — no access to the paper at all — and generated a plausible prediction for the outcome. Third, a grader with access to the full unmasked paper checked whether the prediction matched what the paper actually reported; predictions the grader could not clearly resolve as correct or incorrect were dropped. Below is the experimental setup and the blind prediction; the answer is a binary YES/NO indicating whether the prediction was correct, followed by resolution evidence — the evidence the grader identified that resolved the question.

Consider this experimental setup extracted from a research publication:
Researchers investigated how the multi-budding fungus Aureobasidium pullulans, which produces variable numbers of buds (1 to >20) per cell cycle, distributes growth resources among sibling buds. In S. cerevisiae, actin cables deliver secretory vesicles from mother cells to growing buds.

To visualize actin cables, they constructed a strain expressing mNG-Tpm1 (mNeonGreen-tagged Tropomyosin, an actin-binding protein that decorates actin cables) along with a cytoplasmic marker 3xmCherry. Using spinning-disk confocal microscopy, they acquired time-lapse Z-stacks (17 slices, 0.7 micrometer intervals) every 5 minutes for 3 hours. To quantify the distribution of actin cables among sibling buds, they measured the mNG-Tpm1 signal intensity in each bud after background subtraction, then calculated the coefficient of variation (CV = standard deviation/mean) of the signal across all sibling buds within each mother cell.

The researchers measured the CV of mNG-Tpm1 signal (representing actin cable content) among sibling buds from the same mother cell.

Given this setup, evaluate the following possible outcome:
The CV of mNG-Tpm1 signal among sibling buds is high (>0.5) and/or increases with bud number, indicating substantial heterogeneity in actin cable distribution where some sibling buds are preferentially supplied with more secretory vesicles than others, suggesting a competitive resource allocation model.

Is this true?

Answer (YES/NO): NO